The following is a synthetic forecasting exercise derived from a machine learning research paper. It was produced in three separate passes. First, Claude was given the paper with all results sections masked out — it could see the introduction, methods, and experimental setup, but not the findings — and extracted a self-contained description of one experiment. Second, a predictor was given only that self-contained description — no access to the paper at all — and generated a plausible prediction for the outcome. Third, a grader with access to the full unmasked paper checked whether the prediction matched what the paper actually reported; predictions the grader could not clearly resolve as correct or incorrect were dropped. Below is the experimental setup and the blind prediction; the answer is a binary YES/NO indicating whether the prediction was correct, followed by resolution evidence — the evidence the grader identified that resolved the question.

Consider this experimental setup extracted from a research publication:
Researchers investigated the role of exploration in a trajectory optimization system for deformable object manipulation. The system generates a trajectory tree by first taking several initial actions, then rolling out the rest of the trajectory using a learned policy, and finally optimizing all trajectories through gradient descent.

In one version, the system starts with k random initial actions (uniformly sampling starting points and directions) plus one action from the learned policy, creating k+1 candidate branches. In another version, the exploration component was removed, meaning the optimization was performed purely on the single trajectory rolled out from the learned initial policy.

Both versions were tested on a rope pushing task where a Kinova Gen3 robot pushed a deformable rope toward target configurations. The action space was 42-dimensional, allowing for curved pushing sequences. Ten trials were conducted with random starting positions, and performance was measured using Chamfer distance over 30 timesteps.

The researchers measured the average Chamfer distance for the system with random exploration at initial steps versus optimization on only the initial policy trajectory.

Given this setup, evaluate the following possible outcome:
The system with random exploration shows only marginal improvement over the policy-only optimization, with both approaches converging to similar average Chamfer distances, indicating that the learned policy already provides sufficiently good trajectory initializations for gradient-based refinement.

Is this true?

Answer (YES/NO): NO